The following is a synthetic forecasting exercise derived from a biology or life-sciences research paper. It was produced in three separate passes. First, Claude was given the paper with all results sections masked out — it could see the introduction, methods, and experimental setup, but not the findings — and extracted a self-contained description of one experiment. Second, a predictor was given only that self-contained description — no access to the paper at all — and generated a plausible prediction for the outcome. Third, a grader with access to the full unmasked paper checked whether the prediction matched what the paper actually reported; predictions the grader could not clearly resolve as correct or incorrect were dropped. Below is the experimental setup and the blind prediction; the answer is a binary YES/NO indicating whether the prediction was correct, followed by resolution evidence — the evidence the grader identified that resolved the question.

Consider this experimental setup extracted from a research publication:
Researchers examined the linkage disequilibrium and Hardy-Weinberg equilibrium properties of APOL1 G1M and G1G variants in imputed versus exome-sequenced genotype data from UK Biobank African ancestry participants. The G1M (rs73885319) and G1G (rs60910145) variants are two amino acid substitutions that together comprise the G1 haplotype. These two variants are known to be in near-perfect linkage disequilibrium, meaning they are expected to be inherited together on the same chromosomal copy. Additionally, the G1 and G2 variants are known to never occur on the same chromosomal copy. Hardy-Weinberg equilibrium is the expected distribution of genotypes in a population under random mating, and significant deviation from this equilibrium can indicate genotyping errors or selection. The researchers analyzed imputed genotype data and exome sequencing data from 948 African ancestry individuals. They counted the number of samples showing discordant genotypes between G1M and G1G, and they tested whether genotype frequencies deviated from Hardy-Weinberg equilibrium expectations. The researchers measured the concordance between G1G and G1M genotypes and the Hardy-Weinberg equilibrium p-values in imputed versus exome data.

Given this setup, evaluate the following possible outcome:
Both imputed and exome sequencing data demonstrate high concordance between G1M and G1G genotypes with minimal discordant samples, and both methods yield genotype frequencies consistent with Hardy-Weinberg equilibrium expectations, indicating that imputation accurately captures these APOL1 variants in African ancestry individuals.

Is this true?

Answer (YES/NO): NO